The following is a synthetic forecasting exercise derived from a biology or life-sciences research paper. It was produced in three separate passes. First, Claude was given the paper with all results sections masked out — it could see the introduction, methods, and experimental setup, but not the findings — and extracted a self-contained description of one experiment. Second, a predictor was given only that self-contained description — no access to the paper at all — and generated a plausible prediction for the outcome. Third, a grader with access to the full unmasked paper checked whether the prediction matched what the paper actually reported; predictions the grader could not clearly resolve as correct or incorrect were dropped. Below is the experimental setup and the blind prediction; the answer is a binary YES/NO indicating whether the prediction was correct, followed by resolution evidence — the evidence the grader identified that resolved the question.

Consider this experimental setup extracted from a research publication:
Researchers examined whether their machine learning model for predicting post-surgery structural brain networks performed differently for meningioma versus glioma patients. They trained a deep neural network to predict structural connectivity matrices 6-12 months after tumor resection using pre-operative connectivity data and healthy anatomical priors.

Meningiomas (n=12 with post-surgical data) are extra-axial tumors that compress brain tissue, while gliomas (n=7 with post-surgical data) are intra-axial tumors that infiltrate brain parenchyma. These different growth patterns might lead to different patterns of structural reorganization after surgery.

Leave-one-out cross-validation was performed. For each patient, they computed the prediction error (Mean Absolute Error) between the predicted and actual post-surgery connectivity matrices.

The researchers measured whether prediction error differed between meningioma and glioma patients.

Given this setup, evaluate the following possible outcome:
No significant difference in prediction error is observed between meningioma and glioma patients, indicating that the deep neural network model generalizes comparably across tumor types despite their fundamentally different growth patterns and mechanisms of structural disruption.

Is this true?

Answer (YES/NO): YES